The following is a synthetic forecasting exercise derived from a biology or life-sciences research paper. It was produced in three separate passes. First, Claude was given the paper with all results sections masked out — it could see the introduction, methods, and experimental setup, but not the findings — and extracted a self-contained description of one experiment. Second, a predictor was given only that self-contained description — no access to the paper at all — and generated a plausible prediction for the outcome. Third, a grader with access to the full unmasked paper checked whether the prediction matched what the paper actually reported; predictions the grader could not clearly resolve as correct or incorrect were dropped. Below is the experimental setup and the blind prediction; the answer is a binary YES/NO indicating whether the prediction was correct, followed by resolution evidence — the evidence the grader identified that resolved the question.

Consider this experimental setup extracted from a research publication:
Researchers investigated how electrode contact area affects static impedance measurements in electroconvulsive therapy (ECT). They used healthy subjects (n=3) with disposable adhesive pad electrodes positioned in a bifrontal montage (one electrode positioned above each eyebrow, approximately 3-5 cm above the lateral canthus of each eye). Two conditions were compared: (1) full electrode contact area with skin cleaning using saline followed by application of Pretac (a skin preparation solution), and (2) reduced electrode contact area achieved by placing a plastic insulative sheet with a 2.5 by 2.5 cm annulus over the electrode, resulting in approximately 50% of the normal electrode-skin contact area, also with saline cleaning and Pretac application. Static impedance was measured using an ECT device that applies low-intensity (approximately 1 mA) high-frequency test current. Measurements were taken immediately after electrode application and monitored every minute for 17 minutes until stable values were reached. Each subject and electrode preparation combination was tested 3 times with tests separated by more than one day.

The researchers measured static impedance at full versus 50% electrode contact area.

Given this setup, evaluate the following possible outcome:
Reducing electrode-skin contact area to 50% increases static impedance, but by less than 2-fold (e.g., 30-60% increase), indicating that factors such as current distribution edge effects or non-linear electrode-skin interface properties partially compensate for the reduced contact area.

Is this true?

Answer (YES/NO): NO